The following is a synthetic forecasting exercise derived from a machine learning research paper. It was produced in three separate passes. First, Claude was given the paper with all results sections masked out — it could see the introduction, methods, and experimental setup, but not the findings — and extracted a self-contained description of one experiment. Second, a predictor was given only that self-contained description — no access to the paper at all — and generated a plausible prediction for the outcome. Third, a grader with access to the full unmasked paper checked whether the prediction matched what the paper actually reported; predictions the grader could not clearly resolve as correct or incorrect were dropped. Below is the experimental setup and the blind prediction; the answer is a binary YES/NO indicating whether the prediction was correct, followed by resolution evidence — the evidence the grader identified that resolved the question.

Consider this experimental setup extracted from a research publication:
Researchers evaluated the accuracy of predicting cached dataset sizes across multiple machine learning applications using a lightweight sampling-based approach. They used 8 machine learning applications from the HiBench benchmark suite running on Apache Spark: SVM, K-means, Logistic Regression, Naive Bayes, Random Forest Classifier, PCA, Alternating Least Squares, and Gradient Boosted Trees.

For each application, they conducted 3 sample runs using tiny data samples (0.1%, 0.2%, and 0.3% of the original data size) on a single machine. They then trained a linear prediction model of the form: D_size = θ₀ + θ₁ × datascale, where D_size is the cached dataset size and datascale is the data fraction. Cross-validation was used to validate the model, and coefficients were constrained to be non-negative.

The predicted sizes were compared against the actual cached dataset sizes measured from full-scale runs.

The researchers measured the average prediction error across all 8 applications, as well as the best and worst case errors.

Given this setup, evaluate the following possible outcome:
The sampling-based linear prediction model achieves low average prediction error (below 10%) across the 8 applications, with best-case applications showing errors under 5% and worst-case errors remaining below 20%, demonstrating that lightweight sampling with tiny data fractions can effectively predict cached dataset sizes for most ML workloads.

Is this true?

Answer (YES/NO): NO